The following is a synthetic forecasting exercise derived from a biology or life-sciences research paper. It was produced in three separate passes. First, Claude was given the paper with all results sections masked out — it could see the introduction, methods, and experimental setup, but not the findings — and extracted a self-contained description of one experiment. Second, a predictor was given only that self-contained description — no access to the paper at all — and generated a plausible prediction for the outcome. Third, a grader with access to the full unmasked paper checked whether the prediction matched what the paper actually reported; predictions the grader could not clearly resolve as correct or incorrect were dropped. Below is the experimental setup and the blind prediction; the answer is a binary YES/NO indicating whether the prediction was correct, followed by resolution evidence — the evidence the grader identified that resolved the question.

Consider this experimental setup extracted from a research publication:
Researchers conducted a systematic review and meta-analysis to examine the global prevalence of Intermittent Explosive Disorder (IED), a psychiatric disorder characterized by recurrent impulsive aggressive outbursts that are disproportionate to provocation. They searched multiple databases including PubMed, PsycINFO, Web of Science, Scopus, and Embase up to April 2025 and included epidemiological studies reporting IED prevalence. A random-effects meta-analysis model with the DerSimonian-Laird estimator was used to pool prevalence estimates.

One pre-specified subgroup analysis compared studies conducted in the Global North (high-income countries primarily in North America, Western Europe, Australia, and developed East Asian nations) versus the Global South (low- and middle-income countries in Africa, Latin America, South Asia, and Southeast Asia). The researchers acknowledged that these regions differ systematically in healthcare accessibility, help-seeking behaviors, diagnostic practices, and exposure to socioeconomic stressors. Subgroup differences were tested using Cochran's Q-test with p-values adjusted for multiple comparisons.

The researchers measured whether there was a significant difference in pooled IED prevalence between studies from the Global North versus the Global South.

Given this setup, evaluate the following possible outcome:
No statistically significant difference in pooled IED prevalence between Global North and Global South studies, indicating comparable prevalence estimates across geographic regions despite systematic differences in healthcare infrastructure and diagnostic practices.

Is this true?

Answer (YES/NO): NO